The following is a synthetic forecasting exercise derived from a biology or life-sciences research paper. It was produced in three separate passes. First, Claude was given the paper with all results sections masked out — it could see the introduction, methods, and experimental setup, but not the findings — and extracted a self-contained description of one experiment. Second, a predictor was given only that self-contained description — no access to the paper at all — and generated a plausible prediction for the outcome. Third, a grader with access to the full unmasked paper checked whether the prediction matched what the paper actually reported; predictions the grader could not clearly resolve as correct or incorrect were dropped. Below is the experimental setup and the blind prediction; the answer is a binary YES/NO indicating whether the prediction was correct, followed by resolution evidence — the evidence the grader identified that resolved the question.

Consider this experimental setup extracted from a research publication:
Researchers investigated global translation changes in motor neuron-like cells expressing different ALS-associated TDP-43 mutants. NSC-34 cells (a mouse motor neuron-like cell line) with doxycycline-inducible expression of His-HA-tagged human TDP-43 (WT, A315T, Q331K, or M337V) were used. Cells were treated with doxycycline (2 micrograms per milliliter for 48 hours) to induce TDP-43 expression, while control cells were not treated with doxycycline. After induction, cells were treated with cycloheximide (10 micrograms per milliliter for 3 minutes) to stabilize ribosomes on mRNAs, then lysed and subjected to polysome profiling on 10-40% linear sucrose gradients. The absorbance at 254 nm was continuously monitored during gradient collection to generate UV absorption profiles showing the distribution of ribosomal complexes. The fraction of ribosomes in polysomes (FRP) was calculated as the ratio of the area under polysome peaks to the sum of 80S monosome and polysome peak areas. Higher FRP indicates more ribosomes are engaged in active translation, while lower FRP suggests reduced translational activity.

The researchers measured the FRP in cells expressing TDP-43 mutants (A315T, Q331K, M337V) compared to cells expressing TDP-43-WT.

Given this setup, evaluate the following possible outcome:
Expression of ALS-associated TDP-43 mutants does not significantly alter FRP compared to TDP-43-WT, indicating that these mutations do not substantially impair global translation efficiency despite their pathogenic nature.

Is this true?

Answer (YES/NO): YES